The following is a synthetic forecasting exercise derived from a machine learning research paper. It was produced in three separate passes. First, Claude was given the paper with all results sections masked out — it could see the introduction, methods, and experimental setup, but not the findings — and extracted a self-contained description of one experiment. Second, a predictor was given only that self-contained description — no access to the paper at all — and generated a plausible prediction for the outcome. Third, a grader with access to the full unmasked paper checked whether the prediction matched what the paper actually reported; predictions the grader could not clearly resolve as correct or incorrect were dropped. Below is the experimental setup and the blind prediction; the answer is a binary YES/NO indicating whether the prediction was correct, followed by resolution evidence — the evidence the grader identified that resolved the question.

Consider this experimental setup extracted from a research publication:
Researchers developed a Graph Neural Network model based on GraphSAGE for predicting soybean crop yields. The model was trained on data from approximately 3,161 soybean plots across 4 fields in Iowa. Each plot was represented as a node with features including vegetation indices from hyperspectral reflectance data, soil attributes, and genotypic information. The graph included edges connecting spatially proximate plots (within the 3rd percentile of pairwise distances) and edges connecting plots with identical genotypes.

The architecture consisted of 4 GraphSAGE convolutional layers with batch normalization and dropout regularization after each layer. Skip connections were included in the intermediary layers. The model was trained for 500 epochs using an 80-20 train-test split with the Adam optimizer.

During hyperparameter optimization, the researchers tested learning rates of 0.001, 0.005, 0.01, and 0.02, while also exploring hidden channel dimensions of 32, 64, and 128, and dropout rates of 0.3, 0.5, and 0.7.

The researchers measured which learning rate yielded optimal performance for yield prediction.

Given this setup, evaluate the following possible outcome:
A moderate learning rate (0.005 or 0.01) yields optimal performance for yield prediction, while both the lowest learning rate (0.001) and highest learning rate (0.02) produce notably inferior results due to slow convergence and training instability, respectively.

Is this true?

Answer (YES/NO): NO